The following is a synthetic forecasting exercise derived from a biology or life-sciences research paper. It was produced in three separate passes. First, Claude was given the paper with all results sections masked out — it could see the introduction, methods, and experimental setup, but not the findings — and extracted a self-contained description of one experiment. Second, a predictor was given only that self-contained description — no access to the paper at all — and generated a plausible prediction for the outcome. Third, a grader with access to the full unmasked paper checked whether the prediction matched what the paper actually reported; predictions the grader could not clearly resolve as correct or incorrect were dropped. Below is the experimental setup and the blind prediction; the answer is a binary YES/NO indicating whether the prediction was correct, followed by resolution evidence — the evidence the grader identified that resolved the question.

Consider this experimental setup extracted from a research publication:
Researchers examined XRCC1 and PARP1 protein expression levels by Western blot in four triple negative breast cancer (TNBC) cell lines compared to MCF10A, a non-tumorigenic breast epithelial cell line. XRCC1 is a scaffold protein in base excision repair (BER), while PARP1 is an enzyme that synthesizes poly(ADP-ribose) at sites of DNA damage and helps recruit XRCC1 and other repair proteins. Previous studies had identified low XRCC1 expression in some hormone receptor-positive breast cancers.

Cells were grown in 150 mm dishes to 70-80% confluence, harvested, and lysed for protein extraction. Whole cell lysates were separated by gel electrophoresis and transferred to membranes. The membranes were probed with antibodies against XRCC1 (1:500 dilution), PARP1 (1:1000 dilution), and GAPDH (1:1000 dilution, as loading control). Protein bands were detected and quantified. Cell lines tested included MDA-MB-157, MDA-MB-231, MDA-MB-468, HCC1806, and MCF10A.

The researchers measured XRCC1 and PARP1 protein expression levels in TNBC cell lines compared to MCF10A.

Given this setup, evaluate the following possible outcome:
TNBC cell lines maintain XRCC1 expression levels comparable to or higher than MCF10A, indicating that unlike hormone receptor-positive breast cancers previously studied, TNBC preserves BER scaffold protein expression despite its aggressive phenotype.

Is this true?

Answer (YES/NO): YES